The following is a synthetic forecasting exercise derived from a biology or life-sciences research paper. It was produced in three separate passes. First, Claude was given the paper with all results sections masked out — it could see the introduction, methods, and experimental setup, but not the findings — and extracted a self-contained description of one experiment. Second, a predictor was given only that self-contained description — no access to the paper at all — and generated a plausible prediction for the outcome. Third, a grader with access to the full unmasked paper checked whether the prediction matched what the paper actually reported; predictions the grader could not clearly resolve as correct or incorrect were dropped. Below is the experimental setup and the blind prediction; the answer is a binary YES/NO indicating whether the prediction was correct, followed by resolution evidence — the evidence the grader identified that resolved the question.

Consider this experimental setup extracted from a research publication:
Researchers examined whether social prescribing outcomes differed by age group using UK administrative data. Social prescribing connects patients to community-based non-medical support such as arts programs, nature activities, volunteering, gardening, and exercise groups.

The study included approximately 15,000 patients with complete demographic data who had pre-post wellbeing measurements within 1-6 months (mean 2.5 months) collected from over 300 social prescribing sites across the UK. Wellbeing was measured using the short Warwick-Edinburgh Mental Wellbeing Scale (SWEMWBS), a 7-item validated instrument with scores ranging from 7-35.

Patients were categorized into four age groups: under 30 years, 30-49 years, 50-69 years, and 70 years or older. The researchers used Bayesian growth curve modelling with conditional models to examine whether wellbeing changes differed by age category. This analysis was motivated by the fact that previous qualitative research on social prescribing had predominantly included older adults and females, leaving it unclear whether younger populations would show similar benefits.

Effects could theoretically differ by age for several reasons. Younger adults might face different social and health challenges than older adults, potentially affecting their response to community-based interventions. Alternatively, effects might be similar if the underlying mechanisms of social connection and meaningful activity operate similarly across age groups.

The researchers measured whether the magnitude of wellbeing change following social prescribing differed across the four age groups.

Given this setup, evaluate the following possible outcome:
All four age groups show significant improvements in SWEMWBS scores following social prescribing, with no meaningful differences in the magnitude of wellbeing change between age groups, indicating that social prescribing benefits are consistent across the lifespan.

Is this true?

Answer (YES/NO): NO